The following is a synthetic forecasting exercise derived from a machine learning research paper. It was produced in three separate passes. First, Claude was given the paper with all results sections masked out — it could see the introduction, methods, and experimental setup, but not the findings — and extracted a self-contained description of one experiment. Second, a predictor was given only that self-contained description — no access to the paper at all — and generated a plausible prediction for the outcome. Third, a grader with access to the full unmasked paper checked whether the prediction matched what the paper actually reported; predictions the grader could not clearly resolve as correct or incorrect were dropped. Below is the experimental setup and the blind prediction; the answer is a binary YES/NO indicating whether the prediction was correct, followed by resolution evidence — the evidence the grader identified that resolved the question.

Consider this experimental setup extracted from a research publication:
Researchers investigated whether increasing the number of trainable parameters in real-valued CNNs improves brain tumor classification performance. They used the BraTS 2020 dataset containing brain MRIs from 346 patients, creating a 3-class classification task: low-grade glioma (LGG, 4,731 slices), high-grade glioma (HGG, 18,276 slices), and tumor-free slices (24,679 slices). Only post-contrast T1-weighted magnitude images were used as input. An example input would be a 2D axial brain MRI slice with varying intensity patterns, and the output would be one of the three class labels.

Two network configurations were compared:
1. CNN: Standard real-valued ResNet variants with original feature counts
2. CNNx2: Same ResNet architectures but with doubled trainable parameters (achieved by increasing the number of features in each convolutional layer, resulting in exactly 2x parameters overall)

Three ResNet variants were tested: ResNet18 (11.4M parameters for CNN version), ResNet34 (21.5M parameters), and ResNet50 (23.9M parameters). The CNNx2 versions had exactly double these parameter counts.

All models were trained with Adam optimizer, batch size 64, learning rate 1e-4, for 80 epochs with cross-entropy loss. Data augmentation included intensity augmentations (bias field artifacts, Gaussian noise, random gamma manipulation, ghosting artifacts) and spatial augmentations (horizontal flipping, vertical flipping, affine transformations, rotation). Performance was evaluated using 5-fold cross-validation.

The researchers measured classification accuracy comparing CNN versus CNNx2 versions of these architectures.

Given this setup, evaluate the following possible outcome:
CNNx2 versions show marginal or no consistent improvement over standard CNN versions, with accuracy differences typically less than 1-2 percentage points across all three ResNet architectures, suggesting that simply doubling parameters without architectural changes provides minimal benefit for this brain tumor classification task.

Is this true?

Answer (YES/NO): NO